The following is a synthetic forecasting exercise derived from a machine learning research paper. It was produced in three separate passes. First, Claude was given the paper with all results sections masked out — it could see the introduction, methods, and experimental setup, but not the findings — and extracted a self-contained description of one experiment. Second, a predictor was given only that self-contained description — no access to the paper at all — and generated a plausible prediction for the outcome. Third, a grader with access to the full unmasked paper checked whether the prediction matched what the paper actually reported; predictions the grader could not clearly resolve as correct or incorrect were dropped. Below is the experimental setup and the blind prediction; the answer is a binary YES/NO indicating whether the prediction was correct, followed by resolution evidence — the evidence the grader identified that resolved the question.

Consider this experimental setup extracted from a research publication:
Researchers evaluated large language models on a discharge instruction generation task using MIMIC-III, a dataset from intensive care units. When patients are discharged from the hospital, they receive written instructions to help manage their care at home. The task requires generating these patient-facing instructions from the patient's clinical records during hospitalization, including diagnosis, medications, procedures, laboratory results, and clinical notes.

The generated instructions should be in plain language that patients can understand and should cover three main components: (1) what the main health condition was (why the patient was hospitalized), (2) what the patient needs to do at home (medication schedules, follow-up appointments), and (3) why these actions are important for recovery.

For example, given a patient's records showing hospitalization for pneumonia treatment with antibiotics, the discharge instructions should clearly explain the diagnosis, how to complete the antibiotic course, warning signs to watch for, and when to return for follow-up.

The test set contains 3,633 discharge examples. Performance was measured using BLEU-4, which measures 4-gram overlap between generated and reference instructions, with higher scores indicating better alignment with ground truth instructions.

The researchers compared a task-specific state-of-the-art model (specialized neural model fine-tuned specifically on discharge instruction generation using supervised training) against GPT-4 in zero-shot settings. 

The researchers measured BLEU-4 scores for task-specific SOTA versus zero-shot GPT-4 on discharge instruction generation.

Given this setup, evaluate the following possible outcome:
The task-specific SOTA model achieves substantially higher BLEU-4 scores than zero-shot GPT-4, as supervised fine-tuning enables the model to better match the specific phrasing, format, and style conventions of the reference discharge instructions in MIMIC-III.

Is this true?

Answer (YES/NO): NO